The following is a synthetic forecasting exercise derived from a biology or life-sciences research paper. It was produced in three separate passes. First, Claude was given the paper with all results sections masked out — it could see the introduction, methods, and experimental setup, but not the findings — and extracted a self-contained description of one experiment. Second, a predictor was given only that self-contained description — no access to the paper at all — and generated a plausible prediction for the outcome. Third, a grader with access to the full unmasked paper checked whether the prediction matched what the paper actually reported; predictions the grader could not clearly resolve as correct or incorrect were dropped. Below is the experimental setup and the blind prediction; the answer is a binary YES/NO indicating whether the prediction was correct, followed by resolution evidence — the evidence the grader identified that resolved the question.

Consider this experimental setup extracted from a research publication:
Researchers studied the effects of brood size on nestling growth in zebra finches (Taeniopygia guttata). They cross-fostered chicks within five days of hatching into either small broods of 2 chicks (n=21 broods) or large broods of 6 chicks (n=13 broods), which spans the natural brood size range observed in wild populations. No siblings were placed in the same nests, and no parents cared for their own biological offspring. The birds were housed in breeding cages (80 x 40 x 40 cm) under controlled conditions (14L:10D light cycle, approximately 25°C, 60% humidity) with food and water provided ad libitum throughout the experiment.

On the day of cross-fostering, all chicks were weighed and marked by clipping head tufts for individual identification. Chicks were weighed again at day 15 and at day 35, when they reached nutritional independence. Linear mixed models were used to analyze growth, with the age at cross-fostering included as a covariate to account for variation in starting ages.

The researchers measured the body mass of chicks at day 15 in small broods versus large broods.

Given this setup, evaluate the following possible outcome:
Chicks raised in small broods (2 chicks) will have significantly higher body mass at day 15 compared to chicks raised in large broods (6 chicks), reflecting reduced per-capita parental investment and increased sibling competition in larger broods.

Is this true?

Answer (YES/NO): NO